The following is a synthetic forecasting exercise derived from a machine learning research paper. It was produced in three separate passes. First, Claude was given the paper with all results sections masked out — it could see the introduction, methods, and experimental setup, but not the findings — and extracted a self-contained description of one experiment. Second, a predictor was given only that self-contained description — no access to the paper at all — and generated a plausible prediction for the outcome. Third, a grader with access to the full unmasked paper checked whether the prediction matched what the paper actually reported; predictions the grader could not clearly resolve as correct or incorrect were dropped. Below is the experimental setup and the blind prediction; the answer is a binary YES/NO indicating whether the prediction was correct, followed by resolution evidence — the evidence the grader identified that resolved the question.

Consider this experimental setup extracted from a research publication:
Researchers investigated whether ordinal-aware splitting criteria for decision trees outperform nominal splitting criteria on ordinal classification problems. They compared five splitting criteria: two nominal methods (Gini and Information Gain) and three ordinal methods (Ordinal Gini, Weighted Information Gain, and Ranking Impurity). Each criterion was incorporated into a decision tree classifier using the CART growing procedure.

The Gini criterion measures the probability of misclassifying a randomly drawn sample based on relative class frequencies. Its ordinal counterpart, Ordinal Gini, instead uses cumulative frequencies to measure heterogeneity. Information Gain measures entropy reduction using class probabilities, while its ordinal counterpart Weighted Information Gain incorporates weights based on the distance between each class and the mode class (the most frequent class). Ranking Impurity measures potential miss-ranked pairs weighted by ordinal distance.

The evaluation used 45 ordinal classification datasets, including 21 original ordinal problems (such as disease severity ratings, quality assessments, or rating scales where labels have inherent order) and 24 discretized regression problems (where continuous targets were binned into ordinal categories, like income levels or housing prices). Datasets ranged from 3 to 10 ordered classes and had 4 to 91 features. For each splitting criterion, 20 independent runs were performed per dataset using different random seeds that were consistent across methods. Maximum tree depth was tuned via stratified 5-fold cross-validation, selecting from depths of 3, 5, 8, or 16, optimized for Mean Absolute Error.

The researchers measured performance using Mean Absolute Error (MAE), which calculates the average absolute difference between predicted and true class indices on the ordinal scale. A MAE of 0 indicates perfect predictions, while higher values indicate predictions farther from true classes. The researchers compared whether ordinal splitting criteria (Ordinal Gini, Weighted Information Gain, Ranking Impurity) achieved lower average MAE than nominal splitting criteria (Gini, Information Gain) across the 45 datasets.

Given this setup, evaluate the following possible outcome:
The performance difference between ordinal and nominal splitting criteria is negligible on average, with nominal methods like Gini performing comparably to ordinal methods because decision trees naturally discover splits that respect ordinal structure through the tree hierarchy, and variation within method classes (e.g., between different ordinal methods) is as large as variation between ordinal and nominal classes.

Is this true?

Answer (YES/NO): NO